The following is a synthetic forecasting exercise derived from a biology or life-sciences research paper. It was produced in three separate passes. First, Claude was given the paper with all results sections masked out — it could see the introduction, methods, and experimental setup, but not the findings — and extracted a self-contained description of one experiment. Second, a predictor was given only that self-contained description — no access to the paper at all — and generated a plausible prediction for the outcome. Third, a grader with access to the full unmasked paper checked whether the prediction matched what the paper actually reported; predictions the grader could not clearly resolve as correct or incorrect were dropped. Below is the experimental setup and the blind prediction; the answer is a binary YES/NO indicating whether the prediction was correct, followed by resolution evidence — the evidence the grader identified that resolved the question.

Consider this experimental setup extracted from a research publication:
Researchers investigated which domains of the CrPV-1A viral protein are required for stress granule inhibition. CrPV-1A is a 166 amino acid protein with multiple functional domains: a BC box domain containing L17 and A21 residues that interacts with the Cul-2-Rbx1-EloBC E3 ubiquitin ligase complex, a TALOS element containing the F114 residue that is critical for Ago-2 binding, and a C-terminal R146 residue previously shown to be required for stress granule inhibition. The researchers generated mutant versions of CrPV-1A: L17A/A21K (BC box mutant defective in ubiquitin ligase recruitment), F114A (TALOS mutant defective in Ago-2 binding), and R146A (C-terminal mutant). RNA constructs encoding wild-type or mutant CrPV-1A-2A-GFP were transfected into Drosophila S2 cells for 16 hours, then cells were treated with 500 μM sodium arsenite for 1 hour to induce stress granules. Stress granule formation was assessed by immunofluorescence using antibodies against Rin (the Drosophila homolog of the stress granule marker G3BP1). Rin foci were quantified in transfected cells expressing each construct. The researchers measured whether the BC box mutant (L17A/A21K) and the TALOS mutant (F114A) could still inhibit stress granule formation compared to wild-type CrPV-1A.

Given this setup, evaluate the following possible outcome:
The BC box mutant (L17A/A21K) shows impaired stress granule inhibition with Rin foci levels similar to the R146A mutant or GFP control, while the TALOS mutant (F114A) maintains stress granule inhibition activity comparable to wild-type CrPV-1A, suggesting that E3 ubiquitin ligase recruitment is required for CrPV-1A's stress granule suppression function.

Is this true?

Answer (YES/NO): YES